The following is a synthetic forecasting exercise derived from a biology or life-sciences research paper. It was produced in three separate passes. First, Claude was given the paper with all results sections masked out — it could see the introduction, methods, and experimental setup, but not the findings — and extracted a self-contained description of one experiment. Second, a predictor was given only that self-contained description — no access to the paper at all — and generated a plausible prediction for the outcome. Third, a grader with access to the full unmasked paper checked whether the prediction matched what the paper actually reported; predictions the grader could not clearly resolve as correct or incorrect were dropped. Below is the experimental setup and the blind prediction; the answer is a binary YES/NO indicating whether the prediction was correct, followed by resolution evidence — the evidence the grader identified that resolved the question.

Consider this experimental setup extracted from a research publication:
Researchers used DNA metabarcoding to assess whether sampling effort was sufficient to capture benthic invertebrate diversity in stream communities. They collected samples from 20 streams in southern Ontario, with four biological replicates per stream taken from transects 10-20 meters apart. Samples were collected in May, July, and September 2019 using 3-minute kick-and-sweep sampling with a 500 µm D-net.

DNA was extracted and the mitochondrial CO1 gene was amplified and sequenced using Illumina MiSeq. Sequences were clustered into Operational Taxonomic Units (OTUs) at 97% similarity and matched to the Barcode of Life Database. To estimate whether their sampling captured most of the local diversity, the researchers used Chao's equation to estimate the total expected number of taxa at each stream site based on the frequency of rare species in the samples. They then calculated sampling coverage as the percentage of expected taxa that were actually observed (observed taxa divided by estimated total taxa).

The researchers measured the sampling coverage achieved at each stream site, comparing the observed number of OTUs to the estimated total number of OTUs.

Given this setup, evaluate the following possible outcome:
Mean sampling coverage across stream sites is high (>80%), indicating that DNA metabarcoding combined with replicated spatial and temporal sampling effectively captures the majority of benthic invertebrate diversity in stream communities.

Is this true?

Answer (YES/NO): NO